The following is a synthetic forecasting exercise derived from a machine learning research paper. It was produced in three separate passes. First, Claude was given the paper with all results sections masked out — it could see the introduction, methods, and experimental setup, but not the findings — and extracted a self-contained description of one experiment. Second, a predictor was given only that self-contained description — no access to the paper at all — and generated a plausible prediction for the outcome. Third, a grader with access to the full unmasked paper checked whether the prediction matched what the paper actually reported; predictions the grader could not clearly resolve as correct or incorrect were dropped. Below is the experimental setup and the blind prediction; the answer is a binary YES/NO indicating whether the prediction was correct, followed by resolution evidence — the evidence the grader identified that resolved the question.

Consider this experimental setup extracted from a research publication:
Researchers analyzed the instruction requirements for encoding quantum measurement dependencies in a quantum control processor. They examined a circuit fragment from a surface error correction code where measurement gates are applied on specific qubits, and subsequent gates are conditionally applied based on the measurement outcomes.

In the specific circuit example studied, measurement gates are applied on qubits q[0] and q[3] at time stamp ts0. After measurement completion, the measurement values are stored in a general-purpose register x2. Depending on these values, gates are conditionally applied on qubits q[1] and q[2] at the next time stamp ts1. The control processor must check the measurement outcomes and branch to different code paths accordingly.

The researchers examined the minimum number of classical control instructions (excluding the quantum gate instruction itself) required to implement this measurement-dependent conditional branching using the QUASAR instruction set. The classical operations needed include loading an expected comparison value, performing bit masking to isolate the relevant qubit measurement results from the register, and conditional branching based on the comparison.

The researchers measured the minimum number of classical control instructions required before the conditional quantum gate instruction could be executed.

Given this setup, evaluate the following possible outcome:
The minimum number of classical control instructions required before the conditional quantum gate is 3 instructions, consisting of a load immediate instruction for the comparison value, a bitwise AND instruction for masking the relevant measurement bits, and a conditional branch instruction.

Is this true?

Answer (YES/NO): YES